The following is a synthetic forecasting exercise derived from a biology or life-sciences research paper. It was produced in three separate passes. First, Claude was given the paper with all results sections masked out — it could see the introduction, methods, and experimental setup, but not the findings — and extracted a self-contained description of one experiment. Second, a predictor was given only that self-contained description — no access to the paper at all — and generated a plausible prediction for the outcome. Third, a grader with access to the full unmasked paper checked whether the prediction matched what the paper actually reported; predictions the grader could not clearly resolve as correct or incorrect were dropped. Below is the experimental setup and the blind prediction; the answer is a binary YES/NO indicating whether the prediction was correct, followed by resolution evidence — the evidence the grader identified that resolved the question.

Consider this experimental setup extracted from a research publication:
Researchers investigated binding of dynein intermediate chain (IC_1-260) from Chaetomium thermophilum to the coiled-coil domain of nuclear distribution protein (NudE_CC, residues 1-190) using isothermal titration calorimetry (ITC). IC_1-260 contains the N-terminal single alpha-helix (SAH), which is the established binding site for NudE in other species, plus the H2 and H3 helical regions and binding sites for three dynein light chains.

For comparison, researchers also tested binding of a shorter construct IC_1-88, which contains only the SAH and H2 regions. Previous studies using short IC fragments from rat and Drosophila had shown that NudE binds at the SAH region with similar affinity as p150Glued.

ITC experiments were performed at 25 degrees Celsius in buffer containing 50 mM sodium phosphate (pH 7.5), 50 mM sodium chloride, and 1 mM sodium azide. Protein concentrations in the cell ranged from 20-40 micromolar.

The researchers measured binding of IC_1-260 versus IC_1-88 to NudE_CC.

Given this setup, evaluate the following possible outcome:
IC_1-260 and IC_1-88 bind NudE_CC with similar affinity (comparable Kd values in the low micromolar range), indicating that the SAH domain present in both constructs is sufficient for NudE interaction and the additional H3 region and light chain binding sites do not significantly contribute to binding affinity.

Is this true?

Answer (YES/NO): NO